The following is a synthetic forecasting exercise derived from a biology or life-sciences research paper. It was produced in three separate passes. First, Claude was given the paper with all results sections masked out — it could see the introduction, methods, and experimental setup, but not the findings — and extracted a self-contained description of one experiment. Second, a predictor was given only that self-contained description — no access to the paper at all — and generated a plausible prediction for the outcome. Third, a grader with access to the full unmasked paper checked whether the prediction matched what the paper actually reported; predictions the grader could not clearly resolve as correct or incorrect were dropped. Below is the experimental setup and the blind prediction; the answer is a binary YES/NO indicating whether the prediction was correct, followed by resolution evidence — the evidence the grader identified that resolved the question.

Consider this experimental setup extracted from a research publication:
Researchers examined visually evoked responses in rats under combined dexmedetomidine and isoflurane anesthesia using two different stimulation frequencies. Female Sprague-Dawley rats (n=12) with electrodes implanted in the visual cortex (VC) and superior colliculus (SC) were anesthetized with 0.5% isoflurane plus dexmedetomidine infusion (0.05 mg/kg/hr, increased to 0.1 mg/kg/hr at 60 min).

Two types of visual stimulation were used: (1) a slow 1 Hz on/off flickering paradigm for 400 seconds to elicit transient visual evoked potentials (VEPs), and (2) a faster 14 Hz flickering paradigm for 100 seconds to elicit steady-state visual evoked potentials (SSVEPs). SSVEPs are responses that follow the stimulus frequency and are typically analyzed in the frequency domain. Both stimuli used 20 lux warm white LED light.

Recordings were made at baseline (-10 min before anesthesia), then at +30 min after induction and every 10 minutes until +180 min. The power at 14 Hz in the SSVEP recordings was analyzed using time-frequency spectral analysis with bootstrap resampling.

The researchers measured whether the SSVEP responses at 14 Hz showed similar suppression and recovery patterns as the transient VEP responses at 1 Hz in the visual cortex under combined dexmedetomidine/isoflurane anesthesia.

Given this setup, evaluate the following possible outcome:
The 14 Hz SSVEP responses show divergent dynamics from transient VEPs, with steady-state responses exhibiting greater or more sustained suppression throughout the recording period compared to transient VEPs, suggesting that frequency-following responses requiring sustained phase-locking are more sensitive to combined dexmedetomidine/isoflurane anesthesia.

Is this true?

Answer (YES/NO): YES